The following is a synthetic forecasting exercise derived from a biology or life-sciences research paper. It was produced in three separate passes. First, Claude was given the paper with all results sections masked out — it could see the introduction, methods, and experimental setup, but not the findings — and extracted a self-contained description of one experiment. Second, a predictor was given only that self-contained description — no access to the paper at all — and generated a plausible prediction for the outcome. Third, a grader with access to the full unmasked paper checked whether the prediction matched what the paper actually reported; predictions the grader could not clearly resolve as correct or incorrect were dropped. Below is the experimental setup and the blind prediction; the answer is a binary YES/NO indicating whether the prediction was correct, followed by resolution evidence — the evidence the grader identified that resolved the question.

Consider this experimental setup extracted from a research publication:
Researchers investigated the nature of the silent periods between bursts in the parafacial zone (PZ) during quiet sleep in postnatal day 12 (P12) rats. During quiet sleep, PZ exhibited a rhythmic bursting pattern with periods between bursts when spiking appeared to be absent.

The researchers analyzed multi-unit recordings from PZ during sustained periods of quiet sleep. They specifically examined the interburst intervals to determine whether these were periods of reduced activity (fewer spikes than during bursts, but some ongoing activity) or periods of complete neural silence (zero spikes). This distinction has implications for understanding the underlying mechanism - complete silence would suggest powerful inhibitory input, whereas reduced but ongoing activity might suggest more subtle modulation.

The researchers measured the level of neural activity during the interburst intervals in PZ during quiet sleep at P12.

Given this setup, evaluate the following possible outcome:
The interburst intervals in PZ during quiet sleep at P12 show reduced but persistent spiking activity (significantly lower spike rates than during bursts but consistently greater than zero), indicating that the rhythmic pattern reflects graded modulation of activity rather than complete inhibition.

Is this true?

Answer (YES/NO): NO